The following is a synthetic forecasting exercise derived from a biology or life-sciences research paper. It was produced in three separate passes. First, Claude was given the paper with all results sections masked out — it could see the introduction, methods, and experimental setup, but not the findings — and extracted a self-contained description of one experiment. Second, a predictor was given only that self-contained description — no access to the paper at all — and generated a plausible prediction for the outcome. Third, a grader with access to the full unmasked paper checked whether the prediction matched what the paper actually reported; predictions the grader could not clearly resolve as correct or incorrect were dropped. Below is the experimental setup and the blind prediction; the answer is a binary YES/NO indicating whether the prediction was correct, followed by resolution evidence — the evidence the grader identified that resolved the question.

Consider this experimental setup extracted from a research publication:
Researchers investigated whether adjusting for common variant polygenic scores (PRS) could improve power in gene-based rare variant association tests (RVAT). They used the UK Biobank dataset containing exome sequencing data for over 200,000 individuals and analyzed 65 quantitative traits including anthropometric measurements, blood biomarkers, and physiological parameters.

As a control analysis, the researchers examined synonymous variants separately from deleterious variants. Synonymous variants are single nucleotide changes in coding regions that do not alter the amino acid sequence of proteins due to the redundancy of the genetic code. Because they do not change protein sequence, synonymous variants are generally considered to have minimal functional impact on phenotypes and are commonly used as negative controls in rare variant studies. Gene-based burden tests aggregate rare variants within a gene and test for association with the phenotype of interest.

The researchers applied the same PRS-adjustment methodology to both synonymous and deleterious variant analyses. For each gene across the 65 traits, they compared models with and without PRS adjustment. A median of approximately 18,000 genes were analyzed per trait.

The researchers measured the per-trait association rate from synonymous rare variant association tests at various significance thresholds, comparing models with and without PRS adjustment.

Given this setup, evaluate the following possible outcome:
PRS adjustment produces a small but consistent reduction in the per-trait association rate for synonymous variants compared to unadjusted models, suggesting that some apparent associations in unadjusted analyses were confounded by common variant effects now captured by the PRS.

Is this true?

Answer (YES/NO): NO